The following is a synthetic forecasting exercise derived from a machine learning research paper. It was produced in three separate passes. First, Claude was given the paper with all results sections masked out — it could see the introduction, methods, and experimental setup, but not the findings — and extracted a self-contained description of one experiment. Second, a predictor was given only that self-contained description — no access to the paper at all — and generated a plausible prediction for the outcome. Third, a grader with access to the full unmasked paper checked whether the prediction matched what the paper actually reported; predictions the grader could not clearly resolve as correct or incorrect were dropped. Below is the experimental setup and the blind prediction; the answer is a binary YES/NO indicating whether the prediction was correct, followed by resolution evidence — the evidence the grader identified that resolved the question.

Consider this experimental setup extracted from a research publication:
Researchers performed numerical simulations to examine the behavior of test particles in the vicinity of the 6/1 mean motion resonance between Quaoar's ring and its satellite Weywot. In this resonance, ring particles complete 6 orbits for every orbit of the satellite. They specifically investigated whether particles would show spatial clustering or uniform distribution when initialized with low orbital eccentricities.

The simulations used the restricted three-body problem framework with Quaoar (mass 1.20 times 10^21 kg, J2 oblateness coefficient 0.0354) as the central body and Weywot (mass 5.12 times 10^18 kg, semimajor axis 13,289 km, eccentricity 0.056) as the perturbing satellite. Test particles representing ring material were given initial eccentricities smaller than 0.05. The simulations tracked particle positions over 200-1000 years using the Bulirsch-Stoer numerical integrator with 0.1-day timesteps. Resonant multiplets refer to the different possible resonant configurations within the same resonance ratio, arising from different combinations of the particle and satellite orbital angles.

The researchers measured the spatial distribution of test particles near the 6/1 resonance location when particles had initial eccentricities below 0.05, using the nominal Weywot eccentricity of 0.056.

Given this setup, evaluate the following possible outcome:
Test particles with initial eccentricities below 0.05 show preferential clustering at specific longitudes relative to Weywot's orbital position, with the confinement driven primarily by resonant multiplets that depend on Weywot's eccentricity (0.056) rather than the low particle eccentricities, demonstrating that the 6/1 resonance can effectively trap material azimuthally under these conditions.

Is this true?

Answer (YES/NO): NO